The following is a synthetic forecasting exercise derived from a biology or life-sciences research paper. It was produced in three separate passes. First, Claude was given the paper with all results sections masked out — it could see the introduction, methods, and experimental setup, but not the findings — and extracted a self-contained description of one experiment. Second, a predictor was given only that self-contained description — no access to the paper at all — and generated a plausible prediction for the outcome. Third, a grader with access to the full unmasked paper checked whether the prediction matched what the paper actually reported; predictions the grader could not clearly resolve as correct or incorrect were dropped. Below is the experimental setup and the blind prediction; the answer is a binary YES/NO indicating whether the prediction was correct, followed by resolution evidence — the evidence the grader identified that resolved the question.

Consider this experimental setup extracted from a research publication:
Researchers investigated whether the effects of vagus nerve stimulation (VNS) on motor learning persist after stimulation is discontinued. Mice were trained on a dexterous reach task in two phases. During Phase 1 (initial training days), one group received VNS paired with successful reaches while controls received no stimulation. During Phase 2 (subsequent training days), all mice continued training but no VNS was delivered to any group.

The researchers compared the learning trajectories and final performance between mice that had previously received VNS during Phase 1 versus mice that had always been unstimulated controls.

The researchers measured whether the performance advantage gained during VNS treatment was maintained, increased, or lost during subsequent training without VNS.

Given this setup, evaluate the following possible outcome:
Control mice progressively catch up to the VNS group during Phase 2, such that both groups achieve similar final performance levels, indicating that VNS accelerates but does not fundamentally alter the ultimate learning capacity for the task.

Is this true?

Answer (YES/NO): NO